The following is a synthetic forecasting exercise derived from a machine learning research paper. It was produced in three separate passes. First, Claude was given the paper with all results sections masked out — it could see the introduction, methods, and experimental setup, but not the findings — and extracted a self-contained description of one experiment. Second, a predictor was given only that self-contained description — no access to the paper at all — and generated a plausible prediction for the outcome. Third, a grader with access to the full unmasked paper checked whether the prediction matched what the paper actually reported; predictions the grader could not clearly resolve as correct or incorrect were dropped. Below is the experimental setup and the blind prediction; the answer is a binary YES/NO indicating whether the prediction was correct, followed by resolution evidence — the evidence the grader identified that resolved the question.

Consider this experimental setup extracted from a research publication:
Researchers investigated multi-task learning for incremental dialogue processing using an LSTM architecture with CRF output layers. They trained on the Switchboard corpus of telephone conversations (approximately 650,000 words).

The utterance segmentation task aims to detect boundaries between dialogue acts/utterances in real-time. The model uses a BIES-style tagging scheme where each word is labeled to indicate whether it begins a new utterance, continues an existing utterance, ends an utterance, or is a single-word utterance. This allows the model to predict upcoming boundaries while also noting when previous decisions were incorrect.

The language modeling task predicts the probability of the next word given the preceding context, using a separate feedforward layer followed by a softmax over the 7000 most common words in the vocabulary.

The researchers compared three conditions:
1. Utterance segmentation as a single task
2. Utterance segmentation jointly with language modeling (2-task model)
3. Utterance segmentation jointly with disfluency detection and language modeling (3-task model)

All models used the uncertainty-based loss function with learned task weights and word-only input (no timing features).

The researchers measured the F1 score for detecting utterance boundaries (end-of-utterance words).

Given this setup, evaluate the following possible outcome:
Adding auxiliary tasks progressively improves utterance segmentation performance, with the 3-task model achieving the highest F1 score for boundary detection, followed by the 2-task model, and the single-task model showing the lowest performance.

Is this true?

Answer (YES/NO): YES